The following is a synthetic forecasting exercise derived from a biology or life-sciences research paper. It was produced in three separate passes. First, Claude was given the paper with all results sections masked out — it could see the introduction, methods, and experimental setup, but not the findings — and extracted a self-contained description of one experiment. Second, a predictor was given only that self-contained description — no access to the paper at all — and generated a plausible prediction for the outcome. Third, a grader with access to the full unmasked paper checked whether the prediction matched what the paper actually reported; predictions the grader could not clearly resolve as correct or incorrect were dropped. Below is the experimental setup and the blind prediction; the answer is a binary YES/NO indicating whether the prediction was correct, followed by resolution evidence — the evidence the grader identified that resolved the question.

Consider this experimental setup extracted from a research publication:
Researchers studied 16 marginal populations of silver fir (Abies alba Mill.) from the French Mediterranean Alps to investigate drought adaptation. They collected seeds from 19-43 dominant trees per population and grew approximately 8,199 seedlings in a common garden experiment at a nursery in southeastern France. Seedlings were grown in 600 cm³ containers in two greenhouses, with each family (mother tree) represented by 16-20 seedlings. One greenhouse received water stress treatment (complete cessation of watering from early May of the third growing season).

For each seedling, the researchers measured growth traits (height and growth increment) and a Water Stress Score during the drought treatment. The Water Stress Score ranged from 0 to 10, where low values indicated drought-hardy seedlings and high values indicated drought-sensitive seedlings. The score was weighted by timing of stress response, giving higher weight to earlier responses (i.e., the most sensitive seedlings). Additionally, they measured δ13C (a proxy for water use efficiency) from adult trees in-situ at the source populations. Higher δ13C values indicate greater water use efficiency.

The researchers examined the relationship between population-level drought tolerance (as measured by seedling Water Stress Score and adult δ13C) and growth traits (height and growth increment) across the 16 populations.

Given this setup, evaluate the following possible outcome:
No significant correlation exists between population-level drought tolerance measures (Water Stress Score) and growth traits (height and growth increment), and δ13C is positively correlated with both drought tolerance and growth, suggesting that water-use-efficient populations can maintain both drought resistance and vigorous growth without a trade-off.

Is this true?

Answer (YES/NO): NO